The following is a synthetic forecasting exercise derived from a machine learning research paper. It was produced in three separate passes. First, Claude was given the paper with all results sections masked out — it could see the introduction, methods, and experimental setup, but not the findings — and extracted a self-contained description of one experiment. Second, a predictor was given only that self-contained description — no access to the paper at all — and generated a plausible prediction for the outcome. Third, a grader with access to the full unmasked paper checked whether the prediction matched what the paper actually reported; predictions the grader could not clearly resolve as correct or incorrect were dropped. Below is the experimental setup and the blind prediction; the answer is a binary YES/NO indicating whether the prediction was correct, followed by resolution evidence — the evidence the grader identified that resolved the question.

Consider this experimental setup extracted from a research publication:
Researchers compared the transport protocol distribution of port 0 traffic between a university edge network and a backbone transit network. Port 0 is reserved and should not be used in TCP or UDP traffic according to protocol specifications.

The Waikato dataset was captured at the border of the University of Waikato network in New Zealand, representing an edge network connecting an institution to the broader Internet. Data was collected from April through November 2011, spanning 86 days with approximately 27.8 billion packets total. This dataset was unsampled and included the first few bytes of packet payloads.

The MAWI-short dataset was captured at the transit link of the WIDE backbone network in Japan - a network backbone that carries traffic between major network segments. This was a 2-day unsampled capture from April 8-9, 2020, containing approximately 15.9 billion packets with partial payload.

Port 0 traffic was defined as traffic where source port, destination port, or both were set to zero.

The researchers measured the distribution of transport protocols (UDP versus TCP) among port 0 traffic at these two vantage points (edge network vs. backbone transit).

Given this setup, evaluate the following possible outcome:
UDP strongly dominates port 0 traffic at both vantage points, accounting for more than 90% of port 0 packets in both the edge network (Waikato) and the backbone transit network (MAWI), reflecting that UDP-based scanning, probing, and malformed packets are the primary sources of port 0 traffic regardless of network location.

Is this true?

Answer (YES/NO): NO